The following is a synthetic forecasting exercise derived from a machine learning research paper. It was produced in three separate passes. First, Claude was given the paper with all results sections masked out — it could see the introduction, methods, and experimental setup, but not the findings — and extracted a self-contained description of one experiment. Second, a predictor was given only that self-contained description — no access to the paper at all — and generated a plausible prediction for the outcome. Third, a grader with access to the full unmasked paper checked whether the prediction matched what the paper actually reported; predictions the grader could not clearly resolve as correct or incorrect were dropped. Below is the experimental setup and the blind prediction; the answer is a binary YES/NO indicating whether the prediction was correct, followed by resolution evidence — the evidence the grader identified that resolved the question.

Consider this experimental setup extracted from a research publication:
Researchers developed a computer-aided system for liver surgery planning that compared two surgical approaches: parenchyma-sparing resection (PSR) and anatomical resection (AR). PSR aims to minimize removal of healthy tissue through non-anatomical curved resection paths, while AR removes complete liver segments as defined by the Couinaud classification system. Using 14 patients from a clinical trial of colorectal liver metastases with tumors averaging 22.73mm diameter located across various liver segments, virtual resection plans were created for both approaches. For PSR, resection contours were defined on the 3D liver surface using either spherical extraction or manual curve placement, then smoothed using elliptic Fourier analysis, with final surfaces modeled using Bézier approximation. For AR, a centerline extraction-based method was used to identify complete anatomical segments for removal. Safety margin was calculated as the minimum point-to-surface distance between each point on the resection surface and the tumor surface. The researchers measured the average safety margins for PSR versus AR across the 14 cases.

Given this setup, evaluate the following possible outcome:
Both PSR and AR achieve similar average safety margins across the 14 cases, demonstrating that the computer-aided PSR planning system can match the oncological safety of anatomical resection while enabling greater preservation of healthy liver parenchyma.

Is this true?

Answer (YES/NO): NO